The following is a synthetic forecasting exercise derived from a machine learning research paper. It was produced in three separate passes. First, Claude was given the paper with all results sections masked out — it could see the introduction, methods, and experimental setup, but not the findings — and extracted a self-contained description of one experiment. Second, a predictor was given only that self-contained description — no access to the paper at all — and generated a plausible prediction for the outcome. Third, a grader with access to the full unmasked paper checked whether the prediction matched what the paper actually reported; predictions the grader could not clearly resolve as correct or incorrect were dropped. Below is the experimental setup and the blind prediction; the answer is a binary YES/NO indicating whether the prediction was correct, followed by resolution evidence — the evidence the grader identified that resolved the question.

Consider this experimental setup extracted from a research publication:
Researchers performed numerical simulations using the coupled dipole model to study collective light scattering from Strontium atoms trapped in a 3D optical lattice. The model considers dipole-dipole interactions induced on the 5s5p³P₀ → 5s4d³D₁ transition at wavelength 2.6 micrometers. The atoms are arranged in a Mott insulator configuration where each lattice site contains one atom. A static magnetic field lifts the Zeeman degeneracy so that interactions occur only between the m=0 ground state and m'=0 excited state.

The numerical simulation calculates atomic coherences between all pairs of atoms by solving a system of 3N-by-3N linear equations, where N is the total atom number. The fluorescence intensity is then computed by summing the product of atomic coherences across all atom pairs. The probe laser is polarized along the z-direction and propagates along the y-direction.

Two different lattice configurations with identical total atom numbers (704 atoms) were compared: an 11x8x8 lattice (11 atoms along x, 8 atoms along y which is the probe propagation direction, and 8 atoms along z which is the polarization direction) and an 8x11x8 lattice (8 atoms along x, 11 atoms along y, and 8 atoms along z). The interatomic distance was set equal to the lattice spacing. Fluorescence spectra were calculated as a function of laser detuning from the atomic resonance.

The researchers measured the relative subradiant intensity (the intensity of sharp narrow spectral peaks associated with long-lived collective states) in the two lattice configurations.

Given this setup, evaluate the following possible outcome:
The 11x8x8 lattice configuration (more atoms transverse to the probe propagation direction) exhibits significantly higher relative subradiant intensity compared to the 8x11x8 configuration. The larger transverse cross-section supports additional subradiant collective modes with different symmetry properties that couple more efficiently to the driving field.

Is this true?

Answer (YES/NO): NO